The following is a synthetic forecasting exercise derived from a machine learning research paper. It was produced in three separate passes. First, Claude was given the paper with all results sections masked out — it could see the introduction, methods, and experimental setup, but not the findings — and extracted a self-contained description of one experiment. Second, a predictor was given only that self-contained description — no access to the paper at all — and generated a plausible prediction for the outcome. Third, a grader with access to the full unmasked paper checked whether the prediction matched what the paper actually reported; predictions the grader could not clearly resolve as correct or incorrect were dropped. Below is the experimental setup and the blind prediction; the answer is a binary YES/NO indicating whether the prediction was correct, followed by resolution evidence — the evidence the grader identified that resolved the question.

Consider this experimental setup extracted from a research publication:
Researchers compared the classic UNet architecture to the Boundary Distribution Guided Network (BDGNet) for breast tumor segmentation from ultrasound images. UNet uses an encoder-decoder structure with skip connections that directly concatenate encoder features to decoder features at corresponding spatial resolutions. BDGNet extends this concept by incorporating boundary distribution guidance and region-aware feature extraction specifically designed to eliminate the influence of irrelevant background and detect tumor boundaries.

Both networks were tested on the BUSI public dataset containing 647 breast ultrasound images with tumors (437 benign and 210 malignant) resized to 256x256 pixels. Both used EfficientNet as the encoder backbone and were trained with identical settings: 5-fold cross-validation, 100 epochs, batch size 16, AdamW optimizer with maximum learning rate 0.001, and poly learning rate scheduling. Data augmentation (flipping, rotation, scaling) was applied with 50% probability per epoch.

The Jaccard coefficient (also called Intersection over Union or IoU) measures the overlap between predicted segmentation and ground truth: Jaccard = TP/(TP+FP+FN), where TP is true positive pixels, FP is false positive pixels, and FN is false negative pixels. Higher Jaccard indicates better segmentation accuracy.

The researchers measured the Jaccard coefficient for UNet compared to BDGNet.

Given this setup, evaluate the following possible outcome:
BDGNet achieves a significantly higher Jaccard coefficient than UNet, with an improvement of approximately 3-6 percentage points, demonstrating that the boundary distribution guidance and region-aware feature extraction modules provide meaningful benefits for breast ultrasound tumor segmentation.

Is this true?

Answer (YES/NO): NO